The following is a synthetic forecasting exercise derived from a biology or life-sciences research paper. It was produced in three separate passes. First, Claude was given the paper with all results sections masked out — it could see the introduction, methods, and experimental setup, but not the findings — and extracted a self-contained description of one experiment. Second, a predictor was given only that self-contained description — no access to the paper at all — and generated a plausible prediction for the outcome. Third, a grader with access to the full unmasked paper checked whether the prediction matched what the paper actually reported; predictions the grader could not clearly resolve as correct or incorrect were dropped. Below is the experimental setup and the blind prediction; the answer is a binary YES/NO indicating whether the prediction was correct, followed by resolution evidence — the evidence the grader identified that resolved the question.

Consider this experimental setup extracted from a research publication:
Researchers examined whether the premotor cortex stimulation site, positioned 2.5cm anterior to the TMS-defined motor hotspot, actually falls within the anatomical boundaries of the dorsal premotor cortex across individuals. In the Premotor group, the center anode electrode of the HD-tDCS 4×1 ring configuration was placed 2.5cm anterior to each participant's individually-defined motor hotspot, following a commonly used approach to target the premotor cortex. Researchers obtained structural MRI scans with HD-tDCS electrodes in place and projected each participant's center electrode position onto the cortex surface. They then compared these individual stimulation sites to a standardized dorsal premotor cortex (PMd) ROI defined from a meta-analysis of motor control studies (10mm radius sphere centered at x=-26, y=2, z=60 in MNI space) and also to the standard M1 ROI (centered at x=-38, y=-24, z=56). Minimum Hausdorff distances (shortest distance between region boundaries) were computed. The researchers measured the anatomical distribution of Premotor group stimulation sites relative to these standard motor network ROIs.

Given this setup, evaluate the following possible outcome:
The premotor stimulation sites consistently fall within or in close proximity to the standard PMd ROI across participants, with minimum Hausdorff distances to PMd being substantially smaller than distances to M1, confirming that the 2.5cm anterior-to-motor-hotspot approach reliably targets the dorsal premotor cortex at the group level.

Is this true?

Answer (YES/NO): YES